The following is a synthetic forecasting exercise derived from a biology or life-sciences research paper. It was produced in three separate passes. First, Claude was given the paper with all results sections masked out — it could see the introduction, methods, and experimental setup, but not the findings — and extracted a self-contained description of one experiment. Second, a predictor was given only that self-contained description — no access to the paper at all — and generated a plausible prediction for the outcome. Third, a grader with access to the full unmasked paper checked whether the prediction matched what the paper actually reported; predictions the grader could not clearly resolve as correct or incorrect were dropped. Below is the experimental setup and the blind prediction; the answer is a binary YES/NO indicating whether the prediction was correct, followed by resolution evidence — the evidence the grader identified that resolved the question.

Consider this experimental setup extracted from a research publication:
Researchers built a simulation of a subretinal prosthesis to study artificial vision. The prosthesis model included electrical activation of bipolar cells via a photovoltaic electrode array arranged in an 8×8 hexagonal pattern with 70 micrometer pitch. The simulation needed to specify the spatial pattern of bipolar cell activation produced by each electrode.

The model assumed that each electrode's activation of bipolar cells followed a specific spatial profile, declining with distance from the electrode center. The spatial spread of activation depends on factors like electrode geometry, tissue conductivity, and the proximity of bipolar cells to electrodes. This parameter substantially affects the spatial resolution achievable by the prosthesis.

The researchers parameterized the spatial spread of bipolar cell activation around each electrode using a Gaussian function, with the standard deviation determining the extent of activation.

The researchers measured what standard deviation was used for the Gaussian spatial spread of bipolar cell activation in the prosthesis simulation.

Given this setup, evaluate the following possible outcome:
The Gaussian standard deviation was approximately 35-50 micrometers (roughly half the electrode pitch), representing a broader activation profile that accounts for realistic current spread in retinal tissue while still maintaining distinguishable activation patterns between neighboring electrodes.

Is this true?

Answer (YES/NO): YES